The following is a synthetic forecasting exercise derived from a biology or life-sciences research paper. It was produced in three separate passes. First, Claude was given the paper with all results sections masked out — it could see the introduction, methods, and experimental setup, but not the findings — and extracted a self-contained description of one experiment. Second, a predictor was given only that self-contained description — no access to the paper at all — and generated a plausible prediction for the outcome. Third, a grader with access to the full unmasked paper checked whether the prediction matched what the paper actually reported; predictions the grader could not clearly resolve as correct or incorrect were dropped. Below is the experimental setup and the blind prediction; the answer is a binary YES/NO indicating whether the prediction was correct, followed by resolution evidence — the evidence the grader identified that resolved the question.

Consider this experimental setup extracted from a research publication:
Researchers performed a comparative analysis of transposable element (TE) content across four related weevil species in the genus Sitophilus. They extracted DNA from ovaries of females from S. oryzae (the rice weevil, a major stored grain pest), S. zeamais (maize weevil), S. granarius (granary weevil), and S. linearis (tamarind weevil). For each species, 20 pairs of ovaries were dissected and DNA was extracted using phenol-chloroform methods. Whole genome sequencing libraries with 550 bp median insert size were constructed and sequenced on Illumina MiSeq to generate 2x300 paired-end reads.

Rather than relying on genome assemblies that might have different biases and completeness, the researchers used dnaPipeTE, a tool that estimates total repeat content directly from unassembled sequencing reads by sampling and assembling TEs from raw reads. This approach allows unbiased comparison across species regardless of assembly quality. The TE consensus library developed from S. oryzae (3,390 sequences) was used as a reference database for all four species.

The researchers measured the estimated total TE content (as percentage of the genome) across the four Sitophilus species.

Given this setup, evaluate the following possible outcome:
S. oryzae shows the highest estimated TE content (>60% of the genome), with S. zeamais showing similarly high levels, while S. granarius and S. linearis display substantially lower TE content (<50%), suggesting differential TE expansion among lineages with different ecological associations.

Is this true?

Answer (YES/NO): NO